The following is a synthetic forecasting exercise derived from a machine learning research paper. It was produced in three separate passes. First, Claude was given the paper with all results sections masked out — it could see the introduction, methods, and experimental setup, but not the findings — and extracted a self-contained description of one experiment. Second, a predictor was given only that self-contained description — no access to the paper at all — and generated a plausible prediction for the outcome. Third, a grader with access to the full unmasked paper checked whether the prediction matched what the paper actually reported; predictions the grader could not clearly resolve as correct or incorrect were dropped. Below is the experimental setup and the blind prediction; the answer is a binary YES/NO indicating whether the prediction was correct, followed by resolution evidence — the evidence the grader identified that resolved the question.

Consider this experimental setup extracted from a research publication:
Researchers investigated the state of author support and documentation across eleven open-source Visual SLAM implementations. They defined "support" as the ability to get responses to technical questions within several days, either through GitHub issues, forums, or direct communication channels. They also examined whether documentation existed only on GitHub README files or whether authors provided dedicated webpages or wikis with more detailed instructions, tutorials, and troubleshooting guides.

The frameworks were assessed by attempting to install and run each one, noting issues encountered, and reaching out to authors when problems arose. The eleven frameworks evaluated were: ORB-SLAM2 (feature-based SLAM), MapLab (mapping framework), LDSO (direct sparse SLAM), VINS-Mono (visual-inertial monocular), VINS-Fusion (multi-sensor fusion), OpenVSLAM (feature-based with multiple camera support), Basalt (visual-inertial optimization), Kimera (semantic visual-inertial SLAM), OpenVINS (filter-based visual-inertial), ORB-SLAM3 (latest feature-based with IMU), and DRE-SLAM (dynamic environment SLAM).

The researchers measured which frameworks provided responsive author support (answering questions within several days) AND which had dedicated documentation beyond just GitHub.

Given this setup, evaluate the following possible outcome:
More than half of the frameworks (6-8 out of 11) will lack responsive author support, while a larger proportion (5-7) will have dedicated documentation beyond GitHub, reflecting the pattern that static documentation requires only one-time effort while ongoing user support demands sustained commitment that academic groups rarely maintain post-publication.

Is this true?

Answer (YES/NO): NO